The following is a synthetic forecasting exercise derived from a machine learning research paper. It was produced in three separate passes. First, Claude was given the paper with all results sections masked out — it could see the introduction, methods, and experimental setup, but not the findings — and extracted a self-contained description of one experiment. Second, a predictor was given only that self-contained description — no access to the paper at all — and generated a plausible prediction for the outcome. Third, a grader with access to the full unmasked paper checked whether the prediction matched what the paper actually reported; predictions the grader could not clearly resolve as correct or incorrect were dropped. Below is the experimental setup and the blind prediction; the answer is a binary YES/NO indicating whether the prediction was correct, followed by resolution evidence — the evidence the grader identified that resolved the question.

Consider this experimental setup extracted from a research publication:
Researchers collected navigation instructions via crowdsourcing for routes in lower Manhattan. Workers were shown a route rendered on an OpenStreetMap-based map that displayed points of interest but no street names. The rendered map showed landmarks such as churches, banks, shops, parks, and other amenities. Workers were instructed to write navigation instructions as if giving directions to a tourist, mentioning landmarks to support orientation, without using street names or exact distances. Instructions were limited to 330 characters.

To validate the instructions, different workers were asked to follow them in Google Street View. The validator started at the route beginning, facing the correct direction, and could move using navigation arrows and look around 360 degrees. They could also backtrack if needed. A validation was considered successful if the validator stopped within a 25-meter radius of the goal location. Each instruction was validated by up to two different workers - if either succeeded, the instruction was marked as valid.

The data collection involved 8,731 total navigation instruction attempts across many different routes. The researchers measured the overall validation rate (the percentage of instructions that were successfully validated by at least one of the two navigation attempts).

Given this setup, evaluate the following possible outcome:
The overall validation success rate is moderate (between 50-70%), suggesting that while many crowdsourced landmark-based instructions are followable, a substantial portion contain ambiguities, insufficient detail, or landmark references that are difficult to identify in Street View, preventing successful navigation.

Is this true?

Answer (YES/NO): NO